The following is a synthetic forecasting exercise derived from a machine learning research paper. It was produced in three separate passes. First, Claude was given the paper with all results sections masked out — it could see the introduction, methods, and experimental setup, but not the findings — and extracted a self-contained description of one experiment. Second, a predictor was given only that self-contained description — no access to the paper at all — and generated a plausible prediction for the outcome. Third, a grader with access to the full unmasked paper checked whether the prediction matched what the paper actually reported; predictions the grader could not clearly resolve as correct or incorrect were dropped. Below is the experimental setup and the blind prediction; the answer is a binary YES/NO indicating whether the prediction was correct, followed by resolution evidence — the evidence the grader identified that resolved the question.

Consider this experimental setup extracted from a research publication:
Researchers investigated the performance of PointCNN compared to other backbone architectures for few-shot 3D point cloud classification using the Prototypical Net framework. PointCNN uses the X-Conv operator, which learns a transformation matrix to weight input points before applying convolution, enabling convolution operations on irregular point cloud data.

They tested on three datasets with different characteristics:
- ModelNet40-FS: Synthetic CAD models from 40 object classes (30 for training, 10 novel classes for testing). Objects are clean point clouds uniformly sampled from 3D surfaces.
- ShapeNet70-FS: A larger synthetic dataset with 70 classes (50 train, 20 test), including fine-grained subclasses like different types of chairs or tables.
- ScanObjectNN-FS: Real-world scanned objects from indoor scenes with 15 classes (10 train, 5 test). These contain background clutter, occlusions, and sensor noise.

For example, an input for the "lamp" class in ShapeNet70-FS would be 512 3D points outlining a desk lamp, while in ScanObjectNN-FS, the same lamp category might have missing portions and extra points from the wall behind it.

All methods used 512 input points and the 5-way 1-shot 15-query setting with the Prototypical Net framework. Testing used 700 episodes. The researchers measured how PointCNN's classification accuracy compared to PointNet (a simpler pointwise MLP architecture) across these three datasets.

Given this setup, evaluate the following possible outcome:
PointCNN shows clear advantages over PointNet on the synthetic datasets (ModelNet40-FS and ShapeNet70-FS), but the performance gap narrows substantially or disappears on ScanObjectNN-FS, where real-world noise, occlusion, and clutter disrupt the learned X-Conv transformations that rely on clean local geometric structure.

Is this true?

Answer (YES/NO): NO